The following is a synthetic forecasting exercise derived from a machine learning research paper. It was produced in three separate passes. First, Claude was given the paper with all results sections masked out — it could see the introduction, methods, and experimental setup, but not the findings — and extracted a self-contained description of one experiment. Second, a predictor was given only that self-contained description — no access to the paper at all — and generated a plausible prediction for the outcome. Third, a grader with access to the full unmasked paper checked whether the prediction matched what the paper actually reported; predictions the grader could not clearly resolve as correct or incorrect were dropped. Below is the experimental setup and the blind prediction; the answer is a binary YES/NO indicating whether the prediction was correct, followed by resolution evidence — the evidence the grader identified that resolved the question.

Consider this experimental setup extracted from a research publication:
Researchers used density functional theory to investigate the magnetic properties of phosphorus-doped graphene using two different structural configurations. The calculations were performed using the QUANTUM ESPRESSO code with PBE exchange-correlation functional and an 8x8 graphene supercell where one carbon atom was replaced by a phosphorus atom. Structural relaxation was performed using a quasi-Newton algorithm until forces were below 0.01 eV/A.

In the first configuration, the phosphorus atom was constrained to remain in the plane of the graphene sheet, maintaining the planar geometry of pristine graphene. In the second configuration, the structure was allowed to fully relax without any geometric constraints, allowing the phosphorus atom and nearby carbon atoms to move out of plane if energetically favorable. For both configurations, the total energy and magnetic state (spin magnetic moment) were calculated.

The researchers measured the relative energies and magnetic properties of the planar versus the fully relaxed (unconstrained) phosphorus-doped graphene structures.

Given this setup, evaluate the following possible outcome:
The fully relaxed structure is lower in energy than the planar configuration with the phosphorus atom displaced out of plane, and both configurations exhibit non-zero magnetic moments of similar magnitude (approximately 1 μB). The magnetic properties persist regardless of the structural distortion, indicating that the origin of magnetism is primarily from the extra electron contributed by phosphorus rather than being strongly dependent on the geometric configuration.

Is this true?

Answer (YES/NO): NO